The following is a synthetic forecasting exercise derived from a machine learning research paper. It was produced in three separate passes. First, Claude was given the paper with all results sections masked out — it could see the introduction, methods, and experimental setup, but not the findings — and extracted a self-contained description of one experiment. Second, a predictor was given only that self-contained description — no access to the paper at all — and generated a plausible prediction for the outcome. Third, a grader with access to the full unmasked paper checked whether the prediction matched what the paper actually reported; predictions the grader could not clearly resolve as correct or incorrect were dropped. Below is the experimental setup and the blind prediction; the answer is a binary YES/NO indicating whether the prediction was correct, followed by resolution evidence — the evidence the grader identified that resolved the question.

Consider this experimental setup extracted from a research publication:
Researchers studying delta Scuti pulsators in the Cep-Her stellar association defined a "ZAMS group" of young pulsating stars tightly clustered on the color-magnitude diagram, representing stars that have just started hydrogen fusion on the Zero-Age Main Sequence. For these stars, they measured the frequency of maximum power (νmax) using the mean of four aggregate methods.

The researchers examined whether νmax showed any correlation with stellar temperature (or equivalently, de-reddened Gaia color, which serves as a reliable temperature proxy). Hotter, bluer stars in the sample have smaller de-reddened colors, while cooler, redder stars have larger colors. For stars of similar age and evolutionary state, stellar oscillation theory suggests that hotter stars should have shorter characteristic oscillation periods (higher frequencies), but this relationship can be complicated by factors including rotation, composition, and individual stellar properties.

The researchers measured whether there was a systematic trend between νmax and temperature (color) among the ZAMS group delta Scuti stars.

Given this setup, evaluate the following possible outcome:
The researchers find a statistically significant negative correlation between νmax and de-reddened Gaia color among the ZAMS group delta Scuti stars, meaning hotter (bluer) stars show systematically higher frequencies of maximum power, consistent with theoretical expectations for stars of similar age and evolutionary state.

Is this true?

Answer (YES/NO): NO